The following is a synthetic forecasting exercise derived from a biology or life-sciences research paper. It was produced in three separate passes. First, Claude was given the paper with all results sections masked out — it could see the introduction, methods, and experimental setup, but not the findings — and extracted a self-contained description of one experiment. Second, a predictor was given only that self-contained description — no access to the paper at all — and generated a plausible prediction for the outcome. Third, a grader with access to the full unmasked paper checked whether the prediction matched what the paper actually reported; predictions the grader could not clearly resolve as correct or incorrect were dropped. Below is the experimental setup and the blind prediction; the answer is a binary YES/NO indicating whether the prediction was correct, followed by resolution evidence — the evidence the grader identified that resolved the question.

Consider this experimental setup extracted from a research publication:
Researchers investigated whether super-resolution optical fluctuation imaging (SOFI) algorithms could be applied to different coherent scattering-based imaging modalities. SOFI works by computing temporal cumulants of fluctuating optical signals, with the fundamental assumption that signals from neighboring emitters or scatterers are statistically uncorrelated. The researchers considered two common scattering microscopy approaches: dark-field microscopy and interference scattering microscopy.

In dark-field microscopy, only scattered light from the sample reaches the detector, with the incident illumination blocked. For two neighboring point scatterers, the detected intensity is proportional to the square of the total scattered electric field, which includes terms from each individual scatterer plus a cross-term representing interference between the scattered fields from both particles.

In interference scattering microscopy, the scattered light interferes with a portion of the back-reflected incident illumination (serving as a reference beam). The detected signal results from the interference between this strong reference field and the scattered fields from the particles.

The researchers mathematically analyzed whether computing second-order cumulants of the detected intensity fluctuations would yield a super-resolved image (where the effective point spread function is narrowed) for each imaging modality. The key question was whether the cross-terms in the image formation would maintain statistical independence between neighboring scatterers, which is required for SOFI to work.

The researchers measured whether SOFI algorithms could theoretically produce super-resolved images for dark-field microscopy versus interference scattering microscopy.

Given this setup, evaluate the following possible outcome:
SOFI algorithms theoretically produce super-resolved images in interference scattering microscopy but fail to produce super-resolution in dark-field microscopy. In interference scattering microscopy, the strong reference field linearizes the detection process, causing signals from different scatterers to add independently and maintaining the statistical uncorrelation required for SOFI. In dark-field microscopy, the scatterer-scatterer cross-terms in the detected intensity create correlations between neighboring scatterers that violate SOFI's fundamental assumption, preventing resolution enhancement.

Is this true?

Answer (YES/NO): YES